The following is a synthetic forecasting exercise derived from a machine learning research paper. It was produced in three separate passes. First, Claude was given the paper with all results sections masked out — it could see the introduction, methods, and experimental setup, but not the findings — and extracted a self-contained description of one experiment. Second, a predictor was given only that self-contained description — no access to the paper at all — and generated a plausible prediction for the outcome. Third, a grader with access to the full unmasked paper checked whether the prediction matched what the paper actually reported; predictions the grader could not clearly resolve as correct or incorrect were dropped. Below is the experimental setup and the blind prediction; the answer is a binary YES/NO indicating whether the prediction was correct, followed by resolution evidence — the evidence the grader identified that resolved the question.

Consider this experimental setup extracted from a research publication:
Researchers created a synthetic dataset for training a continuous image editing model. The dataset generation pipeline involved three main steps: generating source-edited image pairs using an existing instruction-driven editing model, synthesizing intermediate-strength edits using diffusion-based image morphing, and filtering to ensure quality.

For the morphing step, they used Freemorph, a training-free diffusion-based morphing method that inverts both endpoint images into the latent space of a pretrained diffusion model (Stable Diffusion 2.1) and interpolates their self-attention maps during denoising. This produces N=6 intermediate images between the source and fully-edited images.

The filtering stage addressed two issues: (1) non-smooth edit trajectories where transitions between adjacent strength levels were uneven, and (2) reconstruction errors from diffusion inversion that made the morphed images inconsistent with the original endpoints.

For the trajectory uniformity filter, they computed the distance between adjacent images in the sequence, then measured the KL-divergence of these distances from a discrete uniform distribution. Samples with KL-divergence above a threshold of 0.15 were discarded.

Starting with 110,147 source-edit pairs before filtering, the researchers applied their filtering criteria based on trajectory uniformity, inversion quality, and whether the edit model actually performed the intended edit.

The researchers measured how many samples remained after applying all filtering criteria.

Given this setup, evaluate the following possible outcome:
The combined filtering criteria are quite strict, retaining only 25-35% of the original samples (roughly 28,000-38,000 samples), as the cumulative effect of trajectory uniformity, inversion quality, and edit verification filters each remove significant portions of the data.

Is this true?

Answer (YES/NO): NO